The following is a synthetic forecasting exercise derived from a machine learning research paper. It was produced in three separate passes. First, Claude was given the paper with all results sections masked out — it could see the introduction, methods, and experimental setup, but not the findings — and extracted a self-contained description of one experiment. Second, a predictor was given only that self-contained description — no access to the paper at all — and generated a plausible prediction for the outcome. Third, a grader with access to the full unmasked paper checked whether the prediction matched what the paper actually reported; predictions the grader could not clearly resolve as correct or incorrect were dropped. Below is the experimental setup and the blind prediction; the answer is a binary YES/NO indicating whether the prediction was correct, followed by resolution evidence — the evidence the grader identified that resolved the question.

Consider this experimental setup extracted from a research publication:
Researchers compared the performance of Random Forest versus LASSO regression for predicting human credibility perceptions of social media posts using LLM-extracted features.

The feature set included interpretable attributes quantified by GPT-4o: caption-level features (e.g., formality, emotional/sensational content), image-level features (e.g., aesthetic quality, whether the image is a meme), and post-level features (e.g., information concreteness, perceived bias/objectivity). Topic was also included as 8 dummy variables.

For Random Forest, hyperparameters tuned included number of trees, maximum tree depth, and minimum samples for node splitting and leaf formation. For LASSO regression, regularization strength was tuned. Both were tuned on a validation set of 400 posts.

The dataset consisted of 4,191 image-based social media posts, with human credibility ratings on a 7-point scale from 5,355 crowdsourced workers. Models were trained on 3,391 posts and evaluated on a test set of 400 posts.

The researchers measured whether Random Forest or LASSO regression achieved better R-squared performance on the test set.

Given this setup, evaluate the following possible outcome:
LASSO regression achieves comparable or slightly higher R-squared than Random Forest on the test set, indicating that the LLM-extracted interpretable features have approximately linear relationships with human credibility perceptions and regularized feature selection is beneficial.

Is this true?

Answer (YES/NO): NO